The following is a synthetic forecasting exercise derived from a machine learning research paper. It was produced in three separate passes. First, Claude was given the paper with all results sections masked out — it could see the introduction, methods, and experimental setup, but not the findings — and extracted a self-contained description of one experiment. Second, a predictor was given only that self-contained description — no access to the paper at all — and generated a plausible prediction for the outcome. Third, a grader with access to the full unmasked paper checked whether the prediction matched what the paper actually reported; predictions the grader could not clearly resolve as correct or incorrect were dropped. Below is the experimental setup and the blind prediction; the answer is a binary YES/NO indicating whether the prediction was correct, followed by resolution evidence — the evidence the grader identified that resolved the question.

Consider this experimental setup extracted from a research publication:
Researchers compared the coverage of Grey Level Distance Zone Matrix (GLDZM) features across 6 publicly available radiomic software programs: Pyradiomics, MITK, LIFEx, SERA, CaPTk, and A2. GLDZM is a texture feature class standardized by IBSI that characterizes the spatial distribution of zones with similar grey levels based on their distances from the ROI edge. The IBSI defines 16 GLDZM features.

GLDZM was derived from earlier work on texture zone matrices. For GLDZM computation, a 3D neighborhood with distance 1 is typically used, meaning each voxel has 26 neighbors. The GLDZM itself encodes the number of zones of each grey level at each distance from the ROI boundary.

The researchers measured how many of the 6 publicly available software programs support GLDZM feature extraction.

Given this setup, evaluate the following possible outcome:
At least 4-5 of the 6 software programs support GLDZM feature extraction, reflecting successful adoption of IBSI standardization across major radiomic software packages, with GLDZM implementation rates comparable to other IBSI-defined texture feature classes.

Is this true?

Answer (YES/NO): NO